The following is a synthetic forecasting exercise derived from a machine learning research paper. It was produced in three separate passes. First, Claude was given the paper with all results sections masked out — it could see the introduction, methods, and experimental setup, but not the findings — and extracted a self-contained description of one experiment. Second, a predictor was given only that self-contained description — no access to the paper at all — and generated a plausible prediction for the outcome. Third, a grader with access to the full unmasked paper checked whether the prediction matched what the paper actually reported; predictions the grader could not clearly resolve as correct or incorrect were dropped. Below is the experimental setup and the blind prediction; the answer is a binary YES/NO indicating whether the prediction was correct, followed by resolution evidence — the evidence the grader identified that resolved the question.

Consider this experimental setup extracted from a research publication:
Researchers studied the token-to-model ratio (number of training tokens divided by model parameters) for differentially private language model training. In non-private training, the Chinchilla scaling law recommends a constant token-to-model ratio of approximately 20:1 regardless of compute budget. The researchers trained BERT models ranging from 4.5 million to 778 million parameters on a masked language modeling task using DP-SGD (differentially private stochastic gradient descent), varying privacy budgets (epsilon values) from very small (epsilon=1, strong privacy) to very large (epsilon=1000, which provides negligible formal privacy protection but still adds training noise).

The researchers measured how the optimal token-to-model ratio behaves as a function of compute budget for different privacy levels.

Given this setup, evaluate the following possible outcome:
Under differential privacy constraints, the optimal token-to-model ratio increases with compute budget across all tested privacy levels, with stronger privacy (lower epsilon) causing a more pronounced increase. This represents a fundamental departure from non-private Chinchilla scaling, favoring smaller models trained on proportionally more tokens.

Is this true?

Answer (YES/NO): YES